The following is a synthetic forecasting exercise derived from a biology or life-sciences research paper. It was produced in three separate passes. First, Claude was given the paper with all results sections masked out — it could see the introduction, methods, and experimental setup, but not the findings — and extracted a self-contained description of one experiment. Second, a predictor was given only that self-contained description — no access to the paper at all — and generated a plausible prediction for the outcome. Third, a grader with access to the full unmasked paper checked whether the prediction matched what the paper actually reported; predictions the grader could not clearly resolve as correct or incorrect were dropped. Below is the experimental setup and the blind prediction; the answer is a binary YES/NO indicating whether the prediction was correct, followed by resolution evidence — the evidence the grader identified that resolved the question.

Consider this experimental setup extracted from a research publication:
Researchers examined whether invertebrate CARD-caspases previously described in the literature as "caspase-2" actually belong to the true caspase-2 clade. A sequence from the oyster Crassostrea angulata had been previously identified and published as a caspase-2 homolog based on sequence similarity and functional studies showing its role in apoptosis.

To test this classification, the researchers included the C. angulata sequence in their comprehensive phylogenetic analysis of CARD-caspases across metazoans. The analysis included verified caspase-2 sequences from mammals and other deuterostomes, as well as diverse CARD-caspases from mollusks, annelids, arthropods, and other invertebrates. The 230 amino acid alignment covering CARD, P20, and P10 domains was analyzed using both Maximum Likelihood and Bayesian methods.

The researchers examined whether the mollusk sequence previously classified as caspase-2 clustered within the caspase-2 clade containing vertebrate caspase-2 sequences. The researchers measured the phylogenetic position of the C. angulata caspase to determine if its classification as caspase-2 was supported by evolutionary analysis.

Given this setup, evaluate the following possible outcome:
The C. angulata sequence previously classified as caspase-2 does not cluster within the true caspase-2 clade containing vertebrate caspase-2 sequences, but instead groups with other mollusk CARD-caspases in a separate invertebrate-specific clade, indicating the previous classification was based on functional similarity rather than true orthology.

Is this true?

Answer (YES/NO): NO